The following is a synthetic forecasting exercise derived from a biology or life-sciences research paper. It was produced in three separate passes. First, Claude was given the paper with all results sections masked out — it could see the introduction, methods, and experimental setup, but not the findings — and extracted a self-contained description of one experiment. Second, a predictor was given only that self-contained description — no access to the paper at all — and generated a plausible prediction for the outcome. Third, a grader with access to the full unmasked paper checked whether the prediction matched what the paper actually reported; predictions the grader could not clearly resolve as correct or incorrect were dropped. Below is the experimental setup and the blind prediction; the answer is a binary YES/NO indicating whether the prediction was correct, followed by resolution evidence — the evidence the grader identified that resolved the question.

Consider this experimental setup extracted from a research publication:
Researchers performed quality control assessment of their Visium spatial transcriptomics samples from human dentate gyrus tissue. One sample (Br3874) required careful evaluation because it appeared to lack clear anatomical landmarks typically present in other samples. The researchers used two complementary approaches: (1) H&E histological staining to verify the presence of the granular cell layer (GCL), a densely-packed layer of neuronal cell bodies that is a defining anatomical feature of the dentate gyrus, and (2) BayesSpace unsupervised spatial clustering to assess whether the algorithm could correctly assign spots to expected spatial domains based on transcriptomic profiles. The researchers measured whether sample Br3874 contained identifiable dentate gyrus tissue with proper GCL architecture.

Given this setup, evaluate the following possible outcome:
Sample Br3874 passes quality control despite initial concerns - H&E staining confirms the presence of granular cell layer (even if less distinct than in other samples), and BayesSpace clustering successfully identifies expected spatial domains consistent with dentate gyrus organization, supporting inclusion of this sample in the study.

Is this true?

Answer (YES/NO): NO